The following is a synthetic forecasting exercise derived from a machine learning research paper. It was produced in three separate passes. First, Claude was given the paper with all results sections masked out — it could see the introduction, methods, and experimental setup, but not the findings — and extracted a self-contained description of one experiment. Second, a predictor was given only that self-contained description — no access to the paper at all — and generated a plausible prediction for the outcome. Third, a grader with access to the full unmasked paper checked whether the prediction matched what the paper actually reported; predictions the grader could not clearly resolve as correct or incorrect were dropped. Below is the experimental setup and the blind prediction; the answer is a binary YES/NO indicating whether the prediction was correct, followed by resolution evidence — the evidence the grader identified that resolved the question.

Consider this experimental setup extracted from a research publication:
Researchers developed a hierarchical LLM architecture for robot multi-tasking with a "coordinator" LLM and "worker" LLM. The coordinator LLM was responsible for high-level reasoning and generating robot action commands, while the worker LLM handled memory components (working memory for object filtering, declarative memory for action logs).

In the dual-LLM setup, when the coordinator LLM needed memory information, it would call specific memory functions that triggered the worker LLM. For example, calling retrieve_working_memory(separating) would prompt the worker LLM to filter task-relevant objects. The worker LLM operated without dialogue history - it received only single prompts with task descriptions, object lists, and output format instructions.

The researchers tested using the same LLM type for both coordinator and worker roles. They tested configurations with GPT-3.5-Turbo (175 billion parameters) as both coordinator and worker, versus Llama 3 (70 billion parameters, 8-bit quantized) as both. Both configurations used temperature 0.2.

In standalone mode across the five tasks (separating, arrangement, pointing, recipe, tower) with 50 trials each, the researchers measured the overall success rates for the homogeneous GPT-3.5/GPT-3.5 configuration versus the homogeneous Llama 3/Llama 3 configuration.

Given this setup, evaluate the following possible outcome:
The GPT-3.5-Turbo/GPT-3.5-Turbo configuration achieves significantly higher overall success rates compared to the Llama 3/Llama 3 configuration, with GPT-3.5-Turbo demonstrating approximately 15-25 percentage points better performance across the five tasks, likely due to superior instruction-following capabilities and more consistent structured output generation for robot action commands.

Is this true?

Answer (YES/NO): NO